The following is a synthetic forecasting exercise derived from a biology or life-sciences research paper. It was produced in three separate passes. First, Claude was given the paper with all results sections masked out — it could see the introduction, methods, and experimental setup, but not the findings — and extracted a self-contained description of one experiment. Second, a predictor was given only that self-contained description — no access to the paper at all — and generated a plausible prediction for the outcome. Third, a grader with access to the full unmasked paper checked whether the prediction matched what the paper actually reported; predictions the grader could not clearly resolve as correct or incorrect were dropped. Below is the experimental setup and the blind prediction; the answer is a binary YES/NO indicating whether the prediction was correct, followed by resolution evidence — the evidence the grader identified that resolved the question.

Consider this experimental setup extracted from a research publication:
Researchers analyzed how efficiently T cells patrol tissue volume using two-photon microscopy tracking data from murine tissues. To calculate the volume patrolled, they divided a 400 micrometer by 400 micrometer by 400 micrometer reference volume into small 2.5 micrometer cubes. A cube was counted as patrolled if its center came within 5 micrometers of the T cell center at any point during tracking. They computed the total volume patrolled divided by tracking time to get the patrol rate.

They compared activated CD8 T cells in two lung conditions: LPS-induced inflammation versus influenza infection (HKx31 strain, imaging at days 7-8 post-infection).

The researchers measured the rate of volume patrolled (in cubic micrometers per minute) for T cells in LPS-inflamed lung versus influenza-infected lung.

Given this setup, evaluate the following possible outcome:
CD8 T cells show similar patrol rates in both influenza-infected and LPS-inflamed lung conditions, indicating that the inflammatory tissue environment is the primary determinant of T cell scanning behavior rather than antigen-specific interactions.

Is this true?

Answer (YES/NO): YES